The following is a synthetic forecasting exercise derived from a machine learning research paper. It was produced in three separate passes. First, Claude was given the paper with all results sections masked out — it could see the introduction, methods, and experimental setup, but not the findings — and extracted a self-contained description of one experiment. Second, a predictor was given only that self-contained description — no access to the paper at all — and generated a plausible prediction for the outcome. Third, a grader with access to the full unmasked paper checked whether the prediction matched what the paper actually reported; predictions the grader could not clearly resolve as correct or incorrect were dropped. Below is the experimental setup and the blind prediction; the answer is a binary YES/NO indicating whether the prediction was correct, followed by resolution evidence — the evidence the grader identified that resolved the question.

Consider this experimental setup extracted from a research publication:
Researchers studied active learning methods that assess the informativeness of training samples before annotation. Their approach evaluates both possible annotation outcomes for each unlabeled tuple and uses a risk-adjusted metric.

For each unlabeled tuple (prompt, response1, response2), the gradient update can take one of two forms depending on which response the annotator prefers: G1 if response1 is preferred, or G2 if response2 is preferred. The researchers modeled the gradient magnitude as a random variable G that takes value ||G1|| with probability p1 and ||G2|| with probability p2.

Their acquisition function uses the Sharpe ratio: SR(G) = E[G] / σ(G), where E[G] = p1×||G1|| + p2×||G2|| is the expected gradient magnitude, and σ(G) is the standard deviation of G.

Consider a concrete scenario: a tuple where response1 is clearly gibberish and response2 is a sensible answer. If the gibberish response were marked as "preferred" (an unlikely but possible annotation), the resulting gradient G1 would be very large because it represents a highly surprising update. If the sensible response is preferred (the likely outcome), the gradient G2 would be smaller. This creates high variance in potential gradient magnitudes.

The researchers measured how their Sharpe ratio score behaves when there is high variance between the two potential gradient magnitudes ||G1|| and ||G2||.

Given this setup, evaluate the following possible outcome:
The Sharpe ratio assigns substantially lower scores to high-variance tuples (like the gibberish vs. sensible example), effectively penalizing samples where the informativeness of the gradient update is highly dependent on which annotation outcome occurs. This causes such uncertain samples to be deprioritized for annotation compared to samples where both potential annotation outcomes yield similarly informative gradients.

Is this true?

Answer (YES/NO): YES